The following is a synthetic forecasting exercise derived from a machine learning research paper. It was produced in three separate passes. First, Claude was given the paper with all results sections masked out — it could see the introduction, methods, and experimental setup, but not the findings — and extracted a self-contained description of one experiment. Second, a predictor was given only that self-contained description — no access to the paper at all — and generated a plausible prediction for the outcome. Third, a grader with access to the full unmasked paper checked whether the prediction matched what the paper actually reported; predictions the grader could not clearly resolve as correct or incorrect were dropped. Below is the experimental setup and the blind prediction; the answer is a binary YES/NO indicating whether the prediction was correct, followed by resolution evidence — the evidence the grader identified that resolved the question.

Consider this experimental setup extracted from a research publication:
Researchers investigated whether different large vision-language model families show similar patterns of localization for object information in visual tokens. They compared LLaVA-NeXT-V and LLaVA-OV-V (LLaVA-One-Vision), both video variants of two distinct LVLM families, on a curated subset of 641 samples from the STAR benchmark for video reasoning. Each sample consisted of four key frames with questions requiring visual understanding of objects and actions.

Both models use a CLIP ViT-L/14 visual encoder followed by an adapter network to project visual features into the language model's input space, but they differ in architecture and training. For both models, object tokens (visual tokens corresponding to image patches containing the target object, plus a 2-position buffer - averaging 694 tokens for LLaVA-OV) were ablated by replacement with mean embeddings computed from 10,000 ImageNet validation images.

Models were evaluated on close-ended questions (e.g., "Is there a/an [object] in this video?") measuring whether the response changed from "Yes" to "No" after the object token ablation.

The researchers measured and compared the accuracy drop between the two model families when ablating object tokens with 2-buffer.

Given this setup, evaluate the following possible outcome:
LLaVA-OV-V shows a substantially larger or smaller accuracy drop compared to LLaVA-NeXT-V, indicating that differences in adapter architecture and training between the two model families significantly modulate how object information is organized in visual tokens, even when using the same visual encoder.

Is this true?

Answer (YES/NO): YES